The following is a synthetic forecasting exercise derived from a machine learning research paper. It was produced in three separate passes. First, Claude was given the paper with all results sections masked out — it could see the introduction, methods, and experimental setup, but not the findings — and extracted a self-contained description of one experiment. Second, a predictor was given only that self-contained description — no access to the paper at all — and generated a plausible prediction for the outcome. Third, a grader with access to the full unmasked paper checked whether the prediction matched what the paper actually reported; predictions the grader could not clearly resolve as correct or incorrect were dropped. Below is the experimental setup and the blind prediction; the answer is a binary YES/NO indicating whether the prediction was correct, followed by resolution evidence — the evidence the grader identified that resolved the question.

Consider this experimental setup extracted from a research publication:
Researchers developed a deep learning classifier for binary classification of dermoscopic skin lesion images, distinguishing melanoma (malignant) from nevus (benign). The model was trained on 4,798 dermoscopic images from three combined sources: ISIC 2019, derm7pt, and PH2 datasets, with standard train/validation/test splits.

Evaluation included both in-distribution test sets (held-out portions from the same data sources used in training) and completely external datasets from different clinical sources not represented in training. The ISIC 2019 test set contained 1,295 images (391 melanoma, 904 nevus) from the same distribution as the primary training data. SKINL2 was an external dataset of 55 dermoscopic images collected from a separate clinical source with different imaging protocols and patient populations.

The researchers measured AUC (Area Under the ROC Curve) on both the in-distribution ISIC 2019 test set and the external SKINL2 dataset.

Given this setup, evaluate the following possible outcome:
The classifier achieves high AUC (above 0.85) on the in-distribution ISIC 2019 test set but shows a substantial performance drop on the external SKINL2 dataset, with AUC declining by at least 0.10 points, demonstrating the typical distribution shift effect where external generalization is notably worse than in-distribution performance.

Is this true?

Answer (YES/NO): NO